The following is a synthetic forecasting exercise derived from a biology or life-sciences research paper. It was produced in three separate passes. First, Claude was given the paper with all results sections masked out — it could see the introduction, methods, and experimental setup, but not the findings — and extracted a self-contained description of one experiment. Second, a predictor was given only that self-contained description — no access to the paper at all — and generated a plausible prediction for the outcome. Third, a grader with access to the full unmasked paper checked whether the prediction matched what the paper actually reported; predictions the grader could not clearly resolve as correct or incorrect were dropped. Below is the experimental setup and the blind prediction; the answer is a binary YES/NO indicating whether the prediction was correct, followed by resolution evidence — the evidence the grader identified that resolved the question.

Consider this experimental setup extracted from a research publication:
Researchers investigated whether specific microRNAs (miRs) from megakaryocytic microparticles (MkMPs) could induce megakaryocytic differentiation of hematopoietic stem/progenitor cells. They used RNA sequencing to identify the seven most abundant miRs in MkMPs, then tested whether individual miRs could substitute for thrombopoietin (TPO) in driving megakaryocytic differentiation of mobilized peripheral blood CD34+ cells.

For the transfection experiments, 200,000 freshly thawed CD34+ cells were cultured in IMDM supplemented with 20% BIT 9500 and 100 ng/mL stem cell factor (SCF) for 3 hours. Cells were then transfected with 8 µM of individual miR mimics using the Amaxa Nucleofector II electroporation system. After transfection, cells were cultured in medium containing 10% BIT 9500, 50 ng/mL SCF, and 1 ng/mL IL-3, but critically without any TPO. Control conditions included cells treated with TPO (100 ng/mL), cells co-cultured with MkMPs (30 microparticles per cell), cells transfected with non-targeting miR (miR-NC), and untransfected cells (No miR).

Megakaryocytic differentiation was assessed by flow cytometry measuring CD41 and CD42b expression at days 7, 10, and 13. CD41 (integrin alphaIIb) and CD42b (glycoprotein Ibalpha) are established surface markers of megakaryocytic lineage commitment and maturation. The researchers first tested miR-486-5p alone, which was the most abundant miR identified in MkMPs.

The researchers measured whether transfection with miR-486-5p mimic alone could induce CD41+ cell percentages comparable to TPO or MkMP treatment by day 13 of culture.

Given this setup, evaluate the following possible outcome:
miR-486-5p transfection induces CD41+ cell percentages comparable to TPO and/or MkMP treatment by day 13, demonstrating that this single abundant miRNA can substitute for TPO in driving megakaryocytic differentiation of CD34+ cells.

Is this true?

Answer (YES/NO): NO